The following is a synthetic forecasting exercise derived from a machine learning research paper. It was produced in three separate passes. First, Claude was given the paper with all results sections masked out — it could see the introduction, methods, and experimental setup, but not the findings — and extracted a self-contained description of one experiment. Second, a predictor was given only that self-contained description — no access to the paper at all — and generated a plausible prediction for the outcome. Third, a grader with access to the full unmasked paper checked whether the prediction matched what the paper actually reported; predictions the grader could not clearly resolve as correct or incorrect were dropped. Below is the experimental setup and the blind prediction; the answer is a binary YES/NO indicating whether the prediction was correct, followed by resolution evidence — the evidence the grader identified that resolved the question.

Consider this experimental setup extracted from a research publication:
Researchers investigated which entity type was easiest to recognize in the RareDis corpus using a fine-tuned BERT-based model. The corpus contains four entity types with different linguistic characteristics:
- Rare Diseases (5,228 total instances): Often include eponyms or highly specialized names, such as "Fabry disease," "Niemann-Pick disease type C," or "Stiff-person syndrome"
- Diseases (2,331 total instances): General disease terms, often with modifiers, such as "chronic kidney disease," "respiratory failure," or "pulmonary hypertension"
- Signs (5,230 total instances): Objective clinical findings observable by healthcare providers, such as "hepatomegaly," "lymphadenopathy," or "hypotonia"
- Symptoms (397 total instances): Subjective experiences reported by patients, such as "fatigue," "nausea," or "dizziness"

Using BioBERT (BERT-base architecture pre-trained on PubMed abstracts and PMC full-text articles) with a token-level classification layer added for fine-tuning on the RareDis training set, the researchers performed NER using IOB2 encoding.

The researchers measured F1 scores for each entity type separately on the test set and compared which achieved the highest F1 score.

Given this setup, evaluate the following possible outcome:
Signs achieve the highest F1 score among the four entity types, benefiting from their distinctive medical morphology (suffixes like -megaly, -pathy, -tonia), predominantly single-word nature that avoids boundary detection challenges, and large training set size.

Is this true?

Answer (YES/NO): NO